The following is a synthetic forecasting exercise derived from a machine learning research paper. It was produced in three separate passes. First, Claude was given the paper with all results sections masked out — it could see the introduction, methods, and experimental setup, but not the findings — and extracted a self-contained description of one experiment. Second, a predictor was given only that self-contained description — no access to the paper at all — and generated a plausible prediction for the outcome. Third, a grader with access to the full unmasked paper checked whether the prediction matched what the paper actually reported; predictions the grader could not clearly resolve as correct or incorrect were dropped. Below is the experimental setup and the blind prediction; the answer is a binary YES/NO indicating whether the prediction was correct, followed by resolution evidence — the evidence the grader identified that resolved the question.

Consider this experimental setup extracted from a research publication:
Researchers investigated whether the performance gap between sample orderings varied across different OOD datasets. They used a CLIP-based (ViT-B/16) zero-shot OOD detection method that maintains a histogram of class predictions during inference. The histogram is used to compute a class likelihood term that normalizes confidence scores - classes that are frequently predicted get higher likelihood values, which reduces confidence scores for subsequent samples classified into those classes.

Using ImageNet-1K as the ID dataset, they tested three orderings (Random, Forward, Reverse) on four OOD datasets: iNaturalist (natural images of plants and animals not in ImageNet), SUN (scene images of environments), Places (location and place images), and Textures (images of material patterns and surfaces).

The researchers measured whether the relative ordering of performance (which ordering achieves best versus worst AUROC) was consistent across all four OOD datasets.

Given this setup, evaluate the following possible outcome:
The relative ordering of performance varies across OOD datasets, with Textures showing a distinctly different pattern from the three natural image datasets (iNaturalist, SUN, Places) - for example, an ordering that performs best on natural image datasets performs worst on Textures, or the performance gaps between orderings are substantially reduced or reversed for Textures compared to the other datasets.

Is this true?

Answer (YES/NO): NO